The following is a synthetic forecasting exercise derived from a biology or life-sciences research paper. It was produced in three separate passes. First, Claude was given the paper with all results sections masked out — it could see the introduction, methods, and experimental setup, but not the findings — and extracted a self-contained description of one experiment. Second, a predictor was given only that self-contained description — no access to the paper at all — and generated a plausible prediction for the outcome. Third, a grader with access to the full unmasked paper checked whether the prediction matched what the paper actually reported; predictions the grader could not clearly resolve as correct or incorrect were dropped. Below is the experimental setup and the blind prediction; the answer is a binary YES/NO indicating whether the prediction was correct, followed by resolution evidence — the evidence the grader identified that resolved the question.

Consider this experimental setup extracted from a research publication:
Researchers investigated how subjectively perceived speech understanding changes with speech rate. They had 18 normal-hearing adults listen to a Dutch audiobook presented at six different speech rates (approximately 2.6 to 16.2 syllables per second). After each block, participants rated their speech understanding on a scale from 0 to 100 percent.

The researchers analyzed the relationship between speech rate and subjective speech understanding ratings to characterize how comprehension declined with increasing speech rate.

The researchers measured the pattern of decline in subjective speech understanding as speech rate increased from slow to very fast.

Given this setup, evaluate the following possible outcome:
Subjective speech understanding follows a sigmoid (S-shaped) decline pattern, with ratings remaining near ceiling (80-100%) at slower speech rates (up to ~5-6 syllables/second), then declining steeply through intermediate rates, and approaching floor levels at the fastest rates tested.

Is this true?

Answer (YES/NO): YES